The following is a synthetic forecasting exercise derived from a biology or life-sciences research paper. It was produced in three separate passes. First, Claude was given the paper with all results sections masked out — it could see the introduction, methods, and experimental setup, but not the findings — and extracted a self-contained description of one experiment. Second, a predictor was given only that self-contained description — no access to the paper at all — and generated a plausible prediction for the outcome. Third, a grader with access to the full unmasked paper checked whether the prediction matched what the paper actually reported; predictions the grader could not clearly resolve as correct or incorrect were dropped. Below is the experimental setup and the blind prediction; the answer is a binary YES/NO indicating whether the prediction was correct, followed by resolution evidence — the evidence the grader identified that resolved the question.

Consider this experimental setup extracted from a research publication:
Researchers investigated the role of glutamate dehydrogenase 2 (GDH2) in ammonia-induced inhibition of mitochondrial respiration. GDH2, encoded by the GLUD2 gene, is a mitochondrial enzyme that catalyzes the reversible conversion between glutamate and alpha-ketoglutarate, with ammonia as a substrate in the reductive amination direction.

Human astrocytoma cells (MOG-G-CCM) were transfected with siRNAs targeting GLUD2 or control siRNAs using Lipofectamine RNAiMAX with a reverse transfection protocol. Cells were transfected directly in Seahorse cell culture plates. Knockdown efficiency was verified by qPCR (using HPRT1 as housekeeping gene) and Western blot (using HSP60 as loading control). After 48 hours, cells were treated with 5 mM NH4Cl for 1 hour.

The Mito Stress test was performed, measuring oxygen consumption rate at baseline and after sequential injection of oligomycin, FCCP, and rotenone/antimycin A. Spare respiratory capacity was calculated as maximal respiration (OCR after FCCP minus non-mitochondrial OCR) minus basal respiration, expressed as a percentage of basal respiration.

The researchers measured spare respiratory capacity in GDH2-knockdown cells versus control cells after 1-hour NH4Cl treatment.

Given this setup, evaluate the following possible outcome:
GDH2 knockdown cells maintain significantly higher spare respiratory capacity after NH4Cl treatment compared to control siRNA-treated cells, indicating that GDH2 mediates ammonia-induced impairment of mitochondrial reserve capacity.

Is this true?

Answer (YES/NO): YES